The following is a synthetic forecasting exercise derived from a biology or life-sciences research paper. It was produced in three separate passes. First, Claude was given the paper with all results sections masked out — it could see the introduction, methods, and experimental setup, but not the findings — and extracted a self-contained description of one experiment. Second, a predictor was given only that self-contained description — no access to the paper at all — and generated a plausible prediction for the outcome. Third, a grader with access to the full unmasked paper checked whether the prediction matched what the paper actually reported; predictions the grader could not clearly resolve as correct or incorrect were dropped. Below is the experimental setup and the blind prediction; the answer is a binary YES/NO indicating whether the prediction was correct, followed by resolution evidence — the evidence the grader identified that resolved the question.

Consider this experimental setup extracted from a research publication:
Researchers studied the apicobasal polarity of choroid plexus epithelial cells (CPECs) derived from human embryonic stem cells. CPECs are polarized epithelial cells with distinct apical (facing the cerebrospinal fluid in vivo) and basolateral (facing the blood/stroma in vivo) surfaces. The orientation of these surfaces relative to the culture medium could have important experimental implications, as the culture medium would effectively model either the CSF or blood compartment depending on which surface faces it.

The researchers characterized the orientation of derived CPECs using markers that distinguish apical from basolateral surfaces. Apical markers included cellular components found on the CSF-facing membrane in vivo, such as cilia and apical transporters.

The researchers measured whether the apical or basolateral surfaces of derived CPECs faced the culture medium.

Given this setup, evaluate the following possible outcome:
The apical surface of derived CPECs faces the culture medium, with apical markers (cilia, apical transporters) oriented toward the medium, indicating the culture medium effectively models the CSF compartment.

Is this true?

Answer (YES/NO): YES